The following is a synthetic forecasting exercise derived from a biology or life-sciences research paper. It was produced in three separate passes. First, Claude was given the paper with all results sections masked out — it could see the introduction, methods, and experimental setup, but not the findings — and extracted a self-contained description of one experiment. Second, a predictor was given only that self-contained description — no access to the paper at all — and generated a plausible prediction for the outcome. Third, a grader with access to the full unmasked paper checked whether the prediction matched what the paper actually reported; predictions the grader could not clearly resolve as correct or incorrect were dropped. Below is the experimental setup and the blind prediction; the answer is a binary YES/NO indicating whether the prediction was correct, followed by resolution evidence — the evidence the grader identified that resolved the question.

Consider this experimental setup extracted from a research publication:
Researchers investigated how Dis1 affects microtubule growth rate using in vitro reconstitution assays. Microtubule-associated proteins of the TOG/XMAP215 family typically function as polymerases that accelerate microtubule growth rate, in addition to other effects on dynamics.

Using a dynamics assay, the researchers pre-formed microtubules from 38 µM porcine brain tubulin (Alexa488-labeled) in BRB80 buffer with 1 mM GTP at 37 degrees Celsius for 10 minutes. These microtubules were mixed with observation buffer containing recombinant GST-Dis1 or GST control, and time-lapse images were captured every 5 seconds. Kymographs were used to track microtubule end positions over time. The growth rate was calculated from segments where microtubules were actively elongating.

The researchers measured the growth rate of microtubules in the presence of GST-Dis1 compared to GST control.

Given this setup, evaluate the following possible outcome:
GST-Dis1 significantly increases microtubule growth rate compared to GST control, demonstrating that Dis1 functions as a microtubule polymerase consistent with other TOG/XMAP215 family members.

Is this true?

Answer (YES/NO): NO